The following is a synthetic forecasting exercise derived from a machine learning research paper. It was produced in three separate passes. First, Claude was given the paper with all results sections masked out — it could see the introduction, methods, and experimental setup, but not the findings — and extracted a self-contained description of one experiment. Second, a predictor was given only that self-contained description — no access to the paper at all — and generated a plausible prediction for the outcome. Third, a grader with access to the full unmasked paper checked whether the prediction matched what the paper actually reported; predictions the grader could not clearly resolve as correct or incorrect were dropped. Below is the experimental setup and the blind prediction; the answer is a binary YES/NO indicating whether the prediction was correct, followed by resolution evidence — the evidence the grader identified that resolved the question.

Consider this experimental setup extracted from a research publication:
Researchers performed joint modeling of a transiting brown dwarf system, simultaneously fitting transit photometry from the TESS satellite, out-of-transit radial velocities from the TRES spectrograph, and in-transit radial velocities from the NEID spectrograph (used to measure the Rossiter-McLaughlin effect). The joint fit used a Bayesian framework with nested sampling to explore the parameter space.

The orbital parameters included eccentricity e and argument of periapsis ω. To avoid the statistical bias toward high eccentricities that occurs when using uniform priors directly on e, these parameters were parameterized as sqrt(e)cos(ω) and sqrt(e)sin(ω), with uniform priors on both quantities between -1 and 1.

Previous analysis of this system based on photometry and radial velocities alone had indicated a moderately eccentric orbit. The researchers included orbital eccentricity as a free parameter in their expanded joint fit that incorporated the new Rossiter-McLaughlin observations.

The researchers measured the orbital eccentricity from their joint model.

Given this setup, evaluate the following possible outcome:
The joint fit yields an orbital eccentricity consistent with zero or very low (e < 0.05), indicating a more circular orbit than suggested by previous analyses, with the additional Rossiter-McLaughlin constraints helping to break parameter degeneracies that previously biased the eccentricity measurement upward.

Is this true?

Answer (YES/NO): NO